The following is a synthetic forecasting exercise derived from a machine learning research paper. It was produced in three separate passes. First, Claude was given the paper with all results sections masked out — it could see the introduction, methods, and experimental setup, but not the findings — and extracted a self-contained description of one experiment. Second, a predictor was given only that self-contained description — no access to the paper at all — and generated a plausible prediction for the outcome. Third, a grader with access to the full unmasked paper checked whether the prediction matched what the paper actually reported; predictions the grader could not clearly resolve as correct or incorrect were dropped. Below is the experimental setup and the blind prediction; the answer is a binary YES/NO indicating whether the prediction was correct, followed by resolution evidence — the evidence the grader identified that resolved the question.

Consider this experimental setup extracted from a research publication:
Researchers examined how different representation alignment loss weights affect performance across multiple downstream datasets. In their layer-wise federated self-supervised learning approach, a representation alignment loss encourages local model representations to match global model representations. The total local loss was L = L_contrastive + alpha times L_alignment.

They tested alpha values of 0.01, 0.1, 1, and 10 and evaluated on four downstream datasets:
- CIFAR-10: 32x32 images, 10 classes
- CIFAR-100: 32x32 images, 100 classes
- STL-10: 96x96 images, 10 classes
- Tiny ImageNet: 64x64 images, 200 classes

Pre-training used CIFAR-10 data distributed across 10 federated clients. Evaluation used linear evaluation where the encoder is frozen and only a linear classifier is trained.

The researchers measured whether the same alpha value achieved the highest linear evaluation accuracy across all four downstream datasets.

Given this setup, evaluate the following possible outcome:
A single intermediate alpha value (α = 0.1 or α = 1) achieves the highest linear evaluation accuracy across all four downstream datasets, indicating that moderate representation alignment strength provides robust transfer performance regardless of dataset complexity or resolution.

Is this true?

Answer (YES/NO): NO